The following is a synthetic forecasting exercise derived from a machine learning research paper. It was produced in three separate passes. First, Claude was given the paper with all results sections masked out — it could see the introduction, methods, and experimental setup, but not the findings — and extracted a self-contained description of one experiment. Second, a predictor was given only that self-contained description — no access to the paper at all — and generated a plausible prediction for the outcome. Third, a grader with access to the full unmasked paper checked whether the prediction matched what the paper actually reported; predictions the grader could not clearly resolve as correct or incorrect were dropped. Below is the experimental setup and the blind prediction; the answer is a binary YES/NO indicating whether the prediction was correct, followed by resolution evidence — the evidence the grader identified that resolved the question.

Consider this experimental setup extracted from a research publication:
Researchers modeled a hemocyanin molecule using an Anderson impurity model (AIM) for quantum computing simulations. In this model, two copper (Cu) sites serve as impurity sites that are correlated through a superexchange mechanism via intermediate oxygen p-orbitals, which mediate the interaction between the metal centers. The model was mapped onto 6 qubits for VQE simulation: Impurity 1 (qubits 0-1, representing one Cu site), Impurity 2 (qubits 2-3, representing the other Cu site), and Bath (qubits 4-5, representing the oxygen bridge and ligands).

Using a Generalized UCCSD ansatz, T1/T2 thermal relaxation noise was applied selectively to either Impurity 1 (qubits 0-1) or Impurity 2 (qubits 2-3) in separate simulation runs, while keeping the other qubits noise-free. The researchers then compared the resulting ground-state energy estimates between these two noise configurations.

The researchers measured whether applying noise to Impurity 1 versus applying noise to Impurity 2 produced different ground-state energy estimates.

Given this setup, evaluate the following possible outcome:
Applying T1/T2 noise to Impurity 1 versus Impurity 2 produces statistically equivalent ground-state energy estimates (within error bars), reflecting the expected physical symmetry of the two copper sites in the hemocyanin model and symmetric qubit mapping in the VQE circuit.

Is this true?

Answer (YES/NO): YES